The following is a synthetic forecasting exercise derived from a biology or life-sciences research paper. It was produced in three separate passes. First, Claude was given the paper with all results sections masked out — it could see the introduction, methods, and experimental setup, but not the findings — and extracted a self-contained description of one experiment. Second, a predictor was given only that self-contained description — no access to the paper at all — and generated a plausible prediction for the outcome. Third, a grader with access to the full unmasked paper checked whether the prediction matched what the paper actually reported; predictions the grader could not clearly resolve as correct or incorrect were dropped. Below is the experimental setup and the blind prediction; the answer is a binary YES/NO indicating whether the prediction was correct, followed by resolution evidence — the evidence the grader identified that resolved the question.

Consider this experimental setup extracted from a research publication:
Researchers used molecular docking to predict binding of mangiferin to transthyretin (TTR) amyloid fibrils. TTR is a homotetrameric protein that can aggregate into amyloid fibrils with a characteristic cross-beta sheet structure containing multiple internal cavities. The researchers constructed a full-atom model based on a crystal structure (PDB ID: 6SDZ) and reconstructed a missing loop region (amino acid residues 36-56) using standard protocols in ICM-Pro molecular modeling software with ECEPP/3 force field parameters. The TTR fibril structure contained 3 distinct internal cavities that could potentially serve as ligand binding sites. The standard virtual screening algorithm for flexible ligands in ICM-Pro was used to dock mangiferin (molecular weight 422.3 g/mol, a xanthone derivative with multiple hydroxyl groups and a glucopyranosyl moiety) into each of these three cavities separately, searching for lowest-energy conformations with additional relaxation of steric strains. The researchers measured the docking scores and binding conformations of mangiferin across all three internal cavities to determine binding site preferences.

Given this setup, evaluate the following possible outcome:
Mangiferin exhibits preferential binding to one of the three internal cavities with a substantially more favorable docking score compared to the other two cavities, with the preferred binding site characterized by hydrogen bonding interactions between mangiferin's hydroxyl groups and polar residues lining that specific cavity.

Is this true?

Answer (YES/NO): YES